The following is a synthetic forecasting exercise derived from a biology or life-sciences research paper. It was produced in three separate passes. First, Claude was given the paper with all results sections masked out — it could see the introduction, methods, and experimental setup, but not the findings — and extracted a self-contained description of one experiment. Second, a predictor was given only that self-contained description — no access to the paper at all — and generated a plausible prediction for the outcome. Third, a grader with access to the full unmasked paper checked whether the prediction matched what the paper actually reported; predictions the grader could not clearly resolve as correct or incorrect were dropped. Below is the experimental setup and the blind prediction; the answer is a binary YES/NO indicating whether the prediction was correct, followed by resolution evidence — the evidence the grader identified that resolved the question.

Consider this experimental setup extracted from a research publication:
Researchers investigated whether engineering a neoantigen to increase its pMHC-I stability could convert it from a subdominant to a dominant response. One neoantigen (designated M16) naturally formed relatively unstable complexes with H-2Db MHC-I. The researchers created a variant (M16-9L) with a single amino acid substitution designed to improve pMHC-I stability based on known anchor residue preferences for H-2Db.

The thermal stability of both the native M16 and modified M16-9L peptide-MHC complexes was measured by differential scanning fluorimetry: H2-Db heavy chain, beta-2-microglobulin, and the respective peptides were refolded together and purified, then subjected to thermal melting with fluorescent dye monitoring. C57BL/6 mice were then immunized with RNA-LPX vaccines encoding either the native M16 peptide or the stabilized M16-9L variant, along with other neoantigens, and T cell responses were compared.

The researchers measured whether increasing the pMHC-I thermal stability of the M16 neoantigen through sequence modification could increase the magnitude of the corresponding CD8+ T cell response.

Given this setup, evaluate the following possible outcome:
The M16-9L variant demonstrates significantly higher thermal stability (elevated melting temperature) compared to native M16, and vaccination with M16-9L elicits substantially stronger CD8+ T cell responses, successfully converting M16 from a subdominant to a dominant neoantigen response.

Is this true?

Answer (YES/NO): NO